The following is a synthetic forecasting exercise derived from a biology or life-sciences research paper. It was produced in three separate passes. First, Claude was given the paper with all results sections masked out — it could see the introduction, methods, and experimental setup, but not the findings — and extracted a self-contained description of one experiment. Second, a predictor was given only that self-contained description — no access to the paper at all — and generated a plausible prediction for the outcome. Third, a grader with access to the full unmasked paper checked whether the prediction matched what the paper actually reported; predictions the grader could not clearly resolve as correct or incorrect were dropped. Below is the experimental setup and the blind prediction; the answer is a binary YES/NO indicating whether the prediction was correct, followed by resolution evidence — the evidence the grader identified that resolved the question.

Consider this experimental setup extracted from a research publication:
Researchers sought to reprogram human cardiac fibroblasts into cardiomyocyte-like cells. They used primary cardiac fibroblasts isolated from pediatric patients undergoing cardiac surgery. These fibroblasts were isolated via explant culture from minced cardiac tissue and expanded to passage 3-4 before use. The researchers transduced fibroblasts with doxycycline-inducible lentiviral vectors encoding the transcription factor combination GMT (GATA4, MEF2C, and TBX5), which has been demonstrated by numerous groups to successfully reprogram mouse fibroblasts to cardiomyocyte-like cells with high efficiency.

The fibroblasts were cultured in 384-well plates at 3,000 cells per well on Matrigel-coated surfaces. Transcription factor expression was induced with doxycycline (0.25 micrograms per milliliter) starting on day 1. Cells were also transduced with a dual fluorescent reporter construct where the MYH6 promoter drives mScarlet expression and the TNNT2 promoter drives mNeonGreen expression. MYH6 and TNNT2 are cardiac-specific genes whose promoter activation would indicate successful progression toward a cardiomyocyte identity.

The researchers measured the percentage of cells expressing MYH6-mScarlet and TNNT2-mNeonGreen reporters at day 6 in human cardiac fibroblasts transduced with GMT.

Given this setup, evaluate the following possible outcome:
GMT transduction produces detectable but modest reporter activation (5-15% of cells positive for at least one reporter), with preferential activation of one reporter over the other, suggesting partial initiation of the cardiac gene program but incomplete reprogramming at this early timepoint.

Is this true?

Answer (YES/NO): YES